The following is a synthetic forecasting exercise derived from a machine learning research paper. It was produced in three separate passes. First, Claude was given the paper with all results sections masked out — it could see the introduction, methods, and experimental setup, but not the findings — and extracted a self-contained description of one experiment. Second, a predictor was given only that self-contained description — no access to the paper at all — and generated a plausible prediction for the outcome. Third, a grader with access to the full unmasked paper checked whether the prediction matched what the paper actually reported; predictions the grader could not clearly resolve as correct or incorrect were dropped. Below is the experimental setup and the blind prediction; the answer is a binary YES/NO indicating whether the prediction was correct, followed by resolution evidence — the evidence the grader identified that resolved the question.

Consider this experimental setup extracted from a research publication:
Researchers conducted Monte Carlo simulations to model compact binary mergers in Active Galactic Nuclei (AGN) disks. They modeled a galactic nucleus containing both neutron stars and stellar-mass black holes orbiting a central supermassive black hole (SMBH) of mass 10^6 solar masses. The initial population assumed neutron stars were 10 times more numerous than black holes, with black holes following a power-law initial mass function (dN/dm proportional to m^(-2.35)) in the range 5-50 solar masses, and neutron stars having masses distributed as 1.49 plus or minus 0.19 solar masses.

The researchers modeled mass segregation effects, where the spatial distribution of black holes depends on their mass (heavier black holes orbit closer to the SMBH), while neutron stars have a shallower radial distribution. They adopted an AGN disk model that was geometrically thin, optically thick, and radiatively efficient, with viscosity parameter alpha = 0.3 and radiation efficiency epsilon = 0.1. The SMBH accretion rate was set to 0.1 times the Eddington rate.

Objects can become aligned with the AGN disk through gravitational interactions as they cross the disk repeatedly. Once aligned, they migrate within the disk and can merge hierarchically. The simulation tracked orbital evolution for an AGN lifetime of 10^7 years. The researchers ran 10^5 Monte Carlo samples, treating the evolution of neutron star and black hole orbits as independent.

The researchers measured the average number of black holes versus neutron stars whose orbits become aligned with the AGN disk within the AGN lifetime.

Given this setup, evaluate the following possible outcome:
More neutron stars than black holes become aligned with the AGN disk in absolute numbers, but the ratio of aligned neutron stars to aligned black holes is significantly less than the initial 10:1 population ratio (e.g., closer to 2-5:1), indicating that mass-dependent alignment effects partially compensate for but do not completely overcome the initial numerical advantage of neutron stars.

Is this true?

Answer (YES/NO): YES